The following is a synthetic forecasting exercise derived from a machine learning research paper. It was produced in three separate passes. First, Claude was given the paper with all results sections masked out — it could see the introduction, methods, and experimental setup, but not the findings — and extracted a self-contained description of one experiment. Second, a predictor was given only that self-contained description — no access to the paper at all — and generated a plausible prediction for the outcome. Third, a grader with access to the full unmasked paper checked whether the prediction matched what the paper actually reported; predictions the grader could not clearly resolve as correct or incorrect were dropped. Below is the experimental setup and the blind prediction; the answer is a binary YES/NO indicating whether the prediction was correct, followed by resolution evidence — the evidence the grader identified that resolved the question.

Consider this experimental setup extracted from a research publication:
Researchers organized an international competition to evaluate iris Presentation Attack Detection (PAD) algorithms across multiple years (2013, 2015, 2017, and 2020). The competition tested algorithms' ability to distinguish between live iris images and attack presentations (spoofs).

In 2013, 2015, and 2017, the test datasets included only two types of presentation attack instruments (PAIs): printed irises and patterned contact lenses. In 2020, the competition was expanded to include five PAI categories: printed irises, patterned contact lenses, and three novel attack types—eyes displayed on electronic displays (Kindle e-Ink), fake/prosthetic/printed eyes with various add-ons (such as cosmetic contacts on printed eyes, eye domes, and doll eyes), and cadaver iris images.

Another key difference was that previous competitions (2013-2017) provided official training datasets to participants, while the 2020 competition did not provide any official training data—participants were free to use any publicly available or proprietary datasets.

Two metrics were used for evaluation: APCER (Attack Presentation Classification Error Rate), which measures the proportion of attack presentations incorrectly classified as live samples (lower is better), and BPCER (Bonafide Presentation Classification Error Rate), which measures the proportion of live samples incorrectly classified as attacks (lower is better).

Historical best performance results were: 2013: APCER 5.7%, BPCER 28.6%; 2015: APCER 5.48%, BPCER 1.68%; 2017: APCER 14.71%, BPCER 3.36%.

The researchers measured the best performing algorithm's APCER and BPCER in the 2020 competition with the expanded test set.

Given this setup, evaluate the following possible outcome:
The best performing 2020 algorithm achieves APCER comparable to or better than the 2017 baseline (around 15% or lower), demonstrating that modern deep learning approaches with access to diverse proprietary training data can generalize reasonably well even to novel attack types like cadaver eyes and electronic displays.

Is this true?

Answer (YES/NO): NO